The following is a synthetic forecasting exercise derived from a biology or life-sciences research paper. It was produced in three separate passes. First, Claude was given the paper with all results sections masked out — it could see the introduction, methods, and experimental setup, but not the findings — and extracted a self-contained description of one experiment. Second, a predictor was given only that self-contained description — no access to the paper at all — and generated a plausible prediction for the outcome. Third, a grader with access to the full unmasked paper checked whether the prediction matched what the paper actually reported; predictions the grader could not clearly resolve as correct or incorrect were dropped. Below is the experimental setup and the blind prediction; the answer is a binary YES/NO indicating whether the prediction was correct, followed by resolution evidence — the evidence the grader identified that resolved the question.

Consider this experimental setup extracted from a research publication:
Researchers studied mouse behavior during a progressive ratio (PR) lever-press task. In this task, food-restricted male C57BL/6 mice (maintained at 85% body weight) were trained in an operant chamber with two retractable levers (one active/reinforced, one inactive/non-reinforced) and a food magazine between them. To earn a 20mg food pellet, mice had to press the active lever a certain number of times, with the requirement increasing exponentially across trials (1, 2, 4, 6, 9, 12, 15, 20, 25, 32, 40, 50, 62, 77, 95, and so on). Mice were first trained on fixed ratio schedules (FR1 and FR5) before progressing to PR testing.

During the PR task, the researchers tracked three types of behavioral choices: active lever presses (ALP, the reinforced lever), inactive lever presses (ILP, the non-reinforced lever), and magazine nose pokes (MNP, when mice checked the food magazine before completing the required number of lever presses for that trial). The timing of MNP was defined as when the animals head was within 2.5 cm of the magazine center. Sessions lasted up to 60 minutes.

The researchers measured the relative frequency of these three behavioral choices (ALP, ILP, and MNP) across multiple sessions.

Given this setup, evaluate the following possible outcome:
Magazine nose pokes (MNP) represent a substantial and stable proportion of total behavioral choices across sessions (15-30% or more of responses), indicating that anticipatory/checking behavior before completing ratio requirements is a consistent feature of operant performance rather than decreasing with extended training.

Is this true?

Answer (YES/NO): YES